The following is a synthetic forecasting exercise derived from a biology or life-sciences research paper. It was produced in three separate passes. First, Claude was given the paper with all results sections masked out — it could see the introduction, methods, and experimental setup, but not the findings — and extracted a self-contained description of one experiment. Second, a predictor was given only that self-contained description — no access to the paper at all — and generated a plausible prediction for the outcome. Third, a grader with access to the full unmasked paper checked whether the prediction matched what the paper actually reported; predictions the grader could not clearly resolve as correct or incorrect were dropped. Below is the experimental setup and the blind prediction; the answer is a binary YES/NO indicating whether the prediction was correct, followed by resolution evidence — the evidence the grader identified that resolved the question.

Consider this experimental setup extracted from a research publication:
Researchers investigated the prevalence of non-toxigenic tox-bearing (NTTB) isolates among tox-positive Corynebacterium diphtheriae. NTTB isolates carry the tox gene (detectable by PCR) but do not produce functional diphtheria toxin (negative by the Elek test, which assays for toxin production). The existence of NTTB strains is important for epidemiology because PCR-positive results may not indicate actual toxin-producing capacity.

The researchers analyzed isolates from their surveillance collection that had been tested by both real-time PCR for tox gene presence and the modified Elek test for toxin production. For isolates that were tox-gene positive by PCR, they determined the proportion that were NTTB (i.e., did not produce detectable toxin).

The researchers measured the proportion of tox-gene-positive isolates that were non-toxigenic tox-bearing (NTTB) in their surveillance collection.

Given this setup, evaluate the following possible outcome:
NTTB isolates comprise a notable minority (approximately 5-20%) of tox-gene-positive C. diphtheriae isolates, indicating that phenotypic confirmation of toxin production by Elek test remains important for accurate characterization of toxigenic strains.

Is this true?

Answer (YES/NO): YES